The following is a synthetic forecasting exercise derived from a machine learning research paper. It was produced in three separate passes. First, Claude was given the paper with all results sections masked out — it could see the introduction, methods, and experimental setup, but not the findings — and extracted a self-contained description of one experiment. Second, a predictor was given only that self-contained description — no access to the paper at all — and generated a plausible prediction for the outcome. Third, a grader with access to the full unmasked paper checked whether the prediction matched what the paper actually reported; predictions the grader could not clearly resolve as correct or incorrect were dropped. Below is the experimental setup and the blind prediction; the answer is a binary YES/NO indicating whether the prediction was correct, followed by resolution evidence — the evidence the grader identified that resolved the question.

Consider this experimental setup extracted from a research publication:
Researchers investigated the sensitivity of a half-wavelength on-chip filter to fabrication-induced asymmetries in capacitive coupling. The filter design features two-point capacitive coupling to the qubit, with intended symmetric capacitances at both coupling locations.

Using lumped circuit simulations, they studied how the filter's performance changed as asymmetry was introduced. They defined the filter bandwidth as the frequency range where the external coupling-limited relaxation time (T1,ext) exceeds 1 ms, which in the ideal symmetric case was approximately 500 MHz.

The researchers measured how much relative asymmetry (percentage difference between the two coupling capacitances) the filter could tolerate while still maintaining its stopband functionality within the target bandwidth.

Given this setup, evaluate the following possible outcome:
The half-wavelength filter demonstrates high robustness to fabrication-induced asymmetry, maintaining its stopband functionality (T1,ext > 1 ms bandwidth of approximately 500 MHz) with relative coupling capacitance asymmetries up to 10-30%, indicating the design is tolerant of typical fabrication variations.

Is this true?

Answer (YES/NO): NO